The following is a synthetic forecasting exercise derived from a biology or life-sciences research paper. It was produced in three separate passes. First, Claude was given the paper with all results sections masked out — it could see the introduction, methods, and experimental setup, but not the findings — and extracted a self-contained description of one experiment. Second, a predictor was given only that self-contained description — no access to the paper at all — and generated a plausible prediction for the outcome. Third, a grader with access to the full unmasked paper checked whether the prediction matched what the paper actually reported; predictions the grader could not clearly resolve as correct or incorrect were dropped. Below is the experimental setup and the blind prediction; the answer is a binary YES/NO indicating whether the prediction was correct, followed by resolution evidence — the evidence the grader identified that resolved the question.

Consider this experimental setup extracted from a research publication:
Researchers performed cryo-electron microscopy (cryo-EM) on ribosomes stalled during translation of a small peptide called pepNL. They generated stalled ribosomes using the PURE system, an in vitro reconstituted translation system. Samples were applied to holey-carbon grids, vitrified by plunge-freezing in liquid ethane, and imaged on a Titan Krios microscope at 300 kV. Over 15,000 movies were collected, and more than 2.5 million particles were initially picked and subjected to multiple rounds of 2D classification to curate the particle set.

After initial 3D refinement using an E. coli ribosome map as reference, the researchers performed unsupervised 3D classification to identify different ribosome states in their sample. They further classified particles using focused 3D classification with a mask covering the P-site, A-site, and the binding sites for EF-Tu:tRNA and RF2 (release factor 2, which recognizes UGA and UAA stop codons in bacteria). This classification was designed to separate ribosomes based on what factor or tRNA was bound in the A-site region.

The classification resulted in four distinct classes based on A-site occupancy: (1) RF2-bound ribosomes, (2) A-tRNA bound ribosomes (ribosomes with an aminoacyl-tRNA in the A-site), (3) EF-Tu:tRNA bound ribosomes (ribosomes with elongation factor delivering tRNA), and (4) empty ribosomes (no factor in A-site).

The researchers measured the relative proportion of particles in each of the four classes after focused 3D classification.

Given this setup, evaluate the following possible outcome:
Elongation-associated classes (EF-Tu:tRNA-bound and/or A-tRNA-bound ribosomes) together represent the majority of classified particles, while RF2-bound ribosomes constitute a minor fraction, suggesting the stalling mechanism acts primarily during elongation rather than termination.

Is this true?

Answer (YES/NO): NO